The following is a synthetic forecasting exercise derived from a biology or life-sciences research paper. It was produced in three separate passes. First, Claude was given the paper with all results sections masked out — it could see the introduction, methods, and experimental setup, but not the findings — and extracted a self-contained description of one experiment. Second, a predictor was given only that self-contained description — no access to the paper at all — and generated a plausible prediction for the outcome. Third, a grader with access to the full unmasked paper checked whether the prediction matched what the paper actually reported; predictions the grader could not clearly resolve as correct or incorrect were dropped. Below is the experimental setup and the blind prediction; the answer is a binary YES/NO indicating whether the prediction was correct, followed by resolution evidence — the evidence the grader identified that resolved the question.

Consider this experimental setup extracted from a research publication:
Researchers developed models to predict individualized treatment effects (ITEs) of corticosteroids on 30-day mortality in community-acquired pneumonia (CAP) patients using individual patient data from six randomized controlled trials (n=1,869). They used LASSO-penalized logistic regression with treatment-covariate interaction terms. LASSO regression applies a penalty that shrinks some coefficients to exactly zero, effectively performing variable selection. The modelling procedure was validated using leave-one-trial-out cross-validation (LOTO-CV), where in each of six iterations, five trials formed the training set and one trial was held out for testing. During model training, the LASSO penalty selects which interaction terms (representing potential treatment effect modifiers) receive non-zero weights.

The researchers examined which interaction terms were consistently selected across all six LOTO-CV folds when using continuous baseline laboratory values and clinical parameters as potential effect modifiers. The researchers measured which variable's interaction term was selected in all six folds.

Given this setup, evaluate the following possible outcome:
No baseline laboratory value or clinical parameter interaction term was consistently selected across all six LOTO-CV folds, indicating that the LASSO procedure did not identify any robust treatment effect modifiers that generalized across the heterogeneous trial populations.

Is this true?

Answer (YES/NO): NO